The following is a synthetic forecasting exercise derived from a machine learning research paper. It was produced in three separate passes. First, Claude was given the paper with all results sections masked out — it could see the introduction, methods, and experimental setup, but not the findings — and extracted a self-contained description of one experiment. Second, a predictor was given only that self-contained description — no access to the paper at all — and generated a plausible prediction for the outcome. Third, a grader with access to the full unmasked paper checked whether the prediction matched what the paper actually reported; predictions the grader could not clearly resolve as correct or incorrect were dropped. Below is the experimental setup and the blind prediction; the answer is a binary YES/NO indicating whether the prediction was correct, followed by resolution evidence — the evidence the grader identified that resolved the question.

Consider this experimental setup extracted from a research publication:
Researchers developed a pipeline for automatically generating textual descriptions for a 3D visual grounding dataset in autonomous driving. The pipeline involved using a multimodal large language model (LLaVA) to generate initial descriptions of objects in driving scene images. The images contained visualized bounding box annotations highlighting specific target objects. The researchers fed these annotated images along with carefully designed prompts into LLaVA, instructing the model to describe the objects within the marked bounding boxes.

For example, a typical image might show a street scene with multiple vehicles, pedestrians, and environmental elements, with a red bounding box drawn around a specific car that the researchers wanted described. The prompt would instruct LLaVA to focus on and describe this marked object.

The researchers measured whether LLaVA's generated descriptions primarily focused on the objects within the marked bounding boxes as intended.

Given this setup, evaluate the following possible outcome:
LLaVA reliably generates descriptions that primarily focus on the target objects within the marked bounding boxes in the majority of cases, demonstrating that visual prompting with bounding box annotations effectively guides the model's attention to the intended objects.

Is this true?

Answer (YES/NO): NO